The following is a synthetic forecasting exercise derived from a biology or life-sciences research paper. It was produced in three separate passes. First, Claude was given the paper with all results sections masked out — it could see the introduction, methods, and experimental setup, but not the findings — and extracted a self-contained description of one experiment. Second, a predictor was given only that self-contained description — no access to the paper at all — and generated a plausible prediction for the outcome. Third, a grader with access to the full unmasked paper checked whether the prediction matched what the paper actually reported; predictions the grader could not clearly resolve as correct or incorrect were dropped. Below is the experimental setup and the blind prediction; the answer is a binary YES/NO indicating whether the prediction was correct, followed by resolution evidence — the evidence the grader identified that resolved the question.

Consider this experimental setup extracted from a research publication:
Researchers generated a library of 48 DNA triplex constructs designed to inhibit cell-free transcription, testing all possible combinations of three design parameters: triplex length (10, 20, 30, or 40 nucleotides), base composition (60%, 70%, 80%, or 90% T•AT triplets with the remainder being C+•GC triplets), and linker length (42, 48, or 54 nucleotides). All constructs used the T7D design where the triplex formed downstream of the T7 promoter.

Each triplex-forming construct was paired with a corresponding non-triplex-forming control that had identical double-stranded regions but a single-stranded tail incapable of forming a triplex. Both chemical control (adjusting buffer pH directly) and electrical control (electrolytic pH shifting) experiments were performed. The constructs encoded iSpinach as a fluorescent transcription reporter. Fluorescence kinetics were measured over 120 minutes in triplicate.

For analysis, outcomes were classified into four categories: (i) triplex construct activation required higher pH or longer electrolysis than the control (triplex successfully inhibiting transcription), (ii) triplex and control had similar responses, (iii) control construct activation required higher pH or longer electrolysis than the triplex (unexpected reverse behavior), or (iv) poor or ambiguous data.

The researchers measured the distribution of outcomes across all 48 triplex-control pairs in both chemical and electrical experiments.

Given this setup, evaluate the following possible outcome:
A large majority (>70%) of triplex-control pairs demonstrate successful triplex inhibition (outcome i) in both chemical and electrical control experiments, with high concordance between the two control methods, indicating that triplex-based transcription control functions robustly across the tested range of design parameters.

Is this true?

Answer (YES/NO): NO